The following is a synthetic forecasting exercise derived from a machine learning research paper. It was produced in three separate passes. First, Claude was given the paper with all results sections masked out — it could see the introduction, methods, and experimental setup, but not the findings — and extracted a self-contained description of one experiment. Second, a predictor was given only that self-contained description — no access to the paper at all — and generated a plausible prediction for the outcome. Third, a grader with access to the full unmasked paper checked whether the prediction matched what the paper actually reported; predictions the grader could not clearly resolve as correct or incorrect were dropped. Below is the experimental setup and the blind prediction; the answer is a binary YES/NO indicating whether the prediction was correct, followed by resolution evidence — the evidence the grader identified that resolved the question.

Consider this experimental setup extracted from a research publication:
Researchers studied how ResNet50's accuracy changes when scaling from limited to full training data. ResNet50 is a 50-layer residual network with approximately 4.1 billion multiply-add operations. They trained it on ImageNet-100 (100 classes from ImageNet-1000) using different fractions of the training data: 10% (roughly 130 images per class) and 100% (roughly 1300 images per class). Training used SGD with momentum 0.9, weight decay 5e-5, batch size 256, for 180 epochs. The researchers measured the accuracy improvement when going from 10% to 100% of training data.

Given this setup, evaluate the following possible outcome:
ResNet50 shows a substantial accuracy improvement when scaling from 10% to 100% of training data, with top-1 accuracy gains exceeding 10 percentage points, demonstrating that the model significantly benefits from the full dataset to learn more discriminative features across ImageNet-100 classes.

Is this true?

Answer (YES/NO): YES